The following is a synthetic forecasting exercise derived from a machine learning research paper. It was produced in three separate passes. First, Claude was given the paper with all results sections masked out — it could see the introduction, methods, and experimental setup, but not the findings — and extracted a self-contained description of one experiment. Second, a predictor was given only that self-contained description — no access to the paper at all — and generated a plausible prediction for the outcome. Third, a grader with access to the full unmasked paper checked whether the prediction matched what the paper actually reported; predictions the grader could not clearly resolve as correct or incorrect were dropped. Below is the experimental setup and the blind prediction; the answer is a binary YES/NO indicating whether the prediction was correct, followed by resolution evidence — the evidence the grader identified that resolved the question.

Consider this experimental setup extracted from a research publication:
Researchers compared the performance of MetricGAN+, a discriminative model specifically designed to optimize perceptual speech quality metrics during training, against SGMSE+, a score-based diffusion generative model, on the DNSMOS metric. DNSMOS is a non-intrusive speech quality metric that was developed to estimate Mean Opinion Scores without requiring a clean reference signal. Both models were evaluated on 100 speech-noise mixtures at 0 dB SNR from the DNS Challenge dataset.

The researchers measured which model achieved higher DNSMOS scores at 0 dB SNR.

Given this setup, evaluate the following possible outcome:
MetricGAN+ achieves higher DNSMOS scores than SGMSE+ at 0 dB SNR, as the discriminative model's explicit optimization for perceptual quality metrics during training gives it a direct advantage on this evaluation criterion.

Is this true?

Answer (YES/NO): NO